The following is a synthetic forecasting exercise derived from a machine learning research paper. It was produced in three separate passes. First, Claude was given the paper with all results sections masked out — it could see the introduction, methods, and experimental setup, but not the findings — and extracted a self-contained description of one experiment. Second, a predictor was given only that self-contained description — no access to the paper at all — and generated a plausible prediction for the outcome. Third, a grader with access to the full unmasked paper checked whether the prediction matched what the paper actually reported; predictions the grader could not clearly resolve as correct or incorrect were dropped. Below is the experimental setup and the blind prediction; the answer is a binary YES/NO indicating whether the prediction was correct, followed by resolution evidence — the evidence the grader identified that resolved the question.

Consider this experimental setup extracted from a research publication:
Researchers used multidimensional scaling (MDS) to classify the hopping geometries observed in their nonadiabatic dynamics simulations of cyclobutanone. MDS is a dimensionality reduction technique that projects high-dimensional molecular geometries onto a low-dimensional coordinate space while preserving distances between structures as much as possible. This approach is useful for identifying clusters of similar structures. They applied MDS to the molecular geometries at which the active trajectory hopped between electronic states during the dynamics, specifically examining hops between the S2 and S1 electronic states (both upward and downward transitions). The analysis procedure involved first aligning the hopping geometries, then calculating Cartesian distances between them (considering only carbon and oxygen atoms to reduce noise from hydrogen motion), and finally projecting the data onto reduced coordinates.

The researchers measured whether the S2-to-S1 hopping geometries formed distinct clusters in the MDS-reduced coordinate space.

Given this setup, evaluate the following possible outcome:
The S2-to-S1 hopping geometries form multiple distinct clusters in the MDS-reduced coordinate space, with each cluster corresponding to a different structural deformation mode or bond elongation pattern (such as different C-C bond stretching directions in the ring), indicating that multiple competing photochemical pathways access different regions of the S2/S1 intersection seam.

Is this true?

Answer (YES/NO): YES